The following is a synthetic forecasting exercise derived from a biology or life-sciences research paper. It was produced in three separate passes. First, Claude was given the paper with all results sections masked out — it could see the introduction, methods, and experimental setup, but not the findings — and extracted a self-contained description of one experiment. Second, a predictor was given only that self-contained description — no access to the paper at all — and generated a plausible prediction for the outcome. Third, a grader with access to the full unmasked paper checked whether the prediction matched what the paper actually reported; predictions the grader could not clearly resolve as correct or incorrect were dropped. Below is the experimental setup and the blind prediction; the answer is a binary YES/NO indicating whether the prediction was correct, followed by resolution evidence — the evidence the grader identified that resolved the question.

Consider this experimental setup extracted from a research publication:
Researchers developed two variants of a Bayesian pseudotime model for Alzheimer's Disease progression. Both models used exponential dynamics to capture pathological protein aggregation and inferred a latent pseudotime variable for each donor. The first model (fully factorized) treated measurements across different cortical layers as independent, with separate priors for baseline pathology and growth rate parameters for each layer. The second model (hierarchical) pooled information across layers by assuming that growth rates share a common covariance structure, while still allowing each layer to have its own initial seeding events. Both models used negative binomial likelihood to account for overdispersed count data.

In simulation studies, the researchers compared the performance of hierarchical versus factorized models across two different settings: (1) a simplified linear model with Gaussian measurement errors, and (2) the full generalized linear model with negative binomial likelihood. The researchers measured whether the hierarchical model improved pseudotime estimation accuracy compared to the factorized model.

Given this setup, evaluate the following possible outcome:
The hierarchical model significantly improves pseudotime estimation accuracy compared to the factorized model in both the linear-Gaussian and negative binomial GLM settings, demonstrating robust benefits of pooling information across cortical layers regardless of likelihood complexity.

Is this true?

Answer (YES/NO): NO